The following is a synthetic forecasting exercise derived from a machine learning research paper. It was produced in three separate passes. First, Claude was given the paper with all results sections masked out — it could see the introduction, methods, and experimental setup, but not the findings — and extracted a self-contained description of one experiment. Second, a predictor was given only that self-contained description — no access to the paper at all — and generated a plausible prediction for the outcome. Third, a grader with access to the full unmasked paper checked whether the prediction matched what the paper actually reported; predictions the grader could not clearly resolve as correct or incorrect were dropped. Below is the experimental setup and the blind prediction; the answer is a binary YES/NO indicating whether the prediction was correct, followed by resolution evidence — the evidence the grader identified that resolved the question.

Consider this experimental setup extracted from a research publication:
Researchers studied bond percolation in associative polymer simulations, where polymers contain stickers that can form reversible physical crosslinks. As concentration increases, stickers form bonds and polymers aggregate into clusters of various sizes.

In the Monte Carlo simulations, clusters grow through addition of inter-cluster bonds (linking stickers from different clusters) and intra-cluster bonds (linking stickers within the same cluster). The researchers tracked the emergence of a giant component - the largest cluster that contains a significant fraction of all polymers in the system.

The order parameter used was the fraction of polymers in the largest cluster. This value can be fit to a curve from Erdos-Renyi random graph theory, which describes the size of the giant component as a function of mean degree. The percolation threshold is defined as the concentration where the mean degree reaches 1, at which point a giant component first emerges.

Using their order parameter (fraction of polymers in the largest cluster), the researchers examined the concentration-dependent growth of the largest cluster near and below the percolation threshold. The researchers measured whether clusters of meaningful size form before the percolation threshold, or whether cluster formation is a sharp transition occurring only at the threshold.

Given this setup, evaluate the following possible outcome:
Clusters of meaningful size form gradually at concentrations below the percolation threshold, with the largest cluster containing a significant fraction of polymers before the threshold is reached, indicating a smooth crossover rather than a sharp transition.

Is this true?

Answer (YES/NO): NO